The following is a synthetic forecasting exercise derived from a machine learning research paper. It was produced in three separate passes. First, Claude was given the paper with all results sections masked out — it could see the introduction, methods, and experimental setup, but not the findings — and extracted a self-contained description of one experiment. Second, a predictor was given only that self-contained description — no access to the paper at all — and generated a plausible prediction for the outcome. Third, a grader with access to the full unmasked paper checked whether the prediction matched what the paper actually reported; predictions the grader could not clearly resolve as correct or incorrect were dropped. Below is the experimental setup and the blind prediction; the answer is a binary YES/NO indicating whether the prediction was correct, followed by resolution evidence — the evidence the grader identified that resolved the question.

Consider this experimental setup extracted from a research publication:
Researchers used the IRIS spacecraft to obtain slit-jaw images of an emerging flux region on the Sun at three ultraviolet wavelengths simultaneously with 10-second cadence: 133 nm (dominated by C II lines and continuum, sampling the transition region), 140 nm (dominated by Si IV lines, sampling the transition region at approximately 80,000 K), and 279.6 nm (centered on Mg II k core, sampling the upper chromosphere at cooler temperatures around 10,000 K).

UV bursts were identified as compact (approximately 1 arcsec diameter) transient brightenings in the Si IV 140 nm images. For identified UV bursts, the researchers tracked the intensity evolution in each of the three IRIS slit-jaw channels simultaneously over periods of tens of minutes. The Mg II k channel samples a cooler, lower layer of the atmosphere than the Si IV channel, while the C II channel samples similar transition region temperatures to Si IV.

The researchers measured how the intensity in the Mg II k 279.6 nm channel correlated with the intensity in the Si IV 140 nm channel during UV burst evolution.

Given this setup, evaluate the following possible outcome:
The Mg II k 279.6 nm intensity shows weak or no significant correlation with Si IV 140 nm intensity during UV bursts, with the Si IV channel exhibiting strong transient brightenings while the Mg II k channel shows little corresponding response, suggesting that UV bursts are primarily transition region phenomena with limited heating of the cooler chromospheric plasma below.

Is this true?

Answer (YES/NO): NO